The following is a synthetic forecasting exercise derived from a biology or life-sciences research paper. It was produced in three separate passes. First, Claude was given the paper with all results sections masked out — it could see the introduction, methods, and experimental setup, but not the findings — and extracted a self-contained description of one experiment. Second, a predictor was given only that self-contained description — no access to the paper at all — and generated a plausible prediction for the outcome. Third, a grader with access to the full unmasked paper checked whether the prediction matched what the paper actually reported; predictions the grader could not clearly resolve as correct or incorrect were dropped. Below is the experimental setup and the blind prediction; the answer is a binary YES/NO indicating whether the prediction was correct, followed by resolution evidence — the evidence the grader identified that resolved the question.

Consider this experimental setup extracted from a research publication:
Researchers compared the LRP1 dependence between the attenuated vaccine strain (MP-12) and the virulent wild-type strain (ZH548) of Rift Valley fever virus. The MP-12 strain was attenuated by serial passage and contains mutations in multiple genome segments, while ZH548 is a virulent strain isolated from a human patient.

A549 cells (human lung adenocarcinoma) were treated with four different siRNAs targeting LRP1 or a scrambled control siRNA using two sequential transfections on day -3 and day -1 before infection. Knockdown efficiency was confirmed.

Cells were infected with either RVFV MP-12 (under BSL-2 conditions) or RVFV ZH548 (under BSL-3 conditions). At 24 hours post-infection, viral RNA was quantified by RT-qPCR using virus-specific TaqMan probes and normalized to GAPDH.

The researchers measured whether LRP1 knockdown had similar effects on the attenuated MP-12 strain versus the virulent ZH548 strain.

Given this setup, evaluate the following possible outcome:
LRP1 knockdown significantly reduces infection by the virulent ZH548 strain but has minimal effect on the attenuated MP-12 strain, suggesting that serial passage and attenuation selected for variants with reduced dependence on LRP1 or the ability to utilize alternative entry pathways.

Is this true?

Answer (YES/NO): NO